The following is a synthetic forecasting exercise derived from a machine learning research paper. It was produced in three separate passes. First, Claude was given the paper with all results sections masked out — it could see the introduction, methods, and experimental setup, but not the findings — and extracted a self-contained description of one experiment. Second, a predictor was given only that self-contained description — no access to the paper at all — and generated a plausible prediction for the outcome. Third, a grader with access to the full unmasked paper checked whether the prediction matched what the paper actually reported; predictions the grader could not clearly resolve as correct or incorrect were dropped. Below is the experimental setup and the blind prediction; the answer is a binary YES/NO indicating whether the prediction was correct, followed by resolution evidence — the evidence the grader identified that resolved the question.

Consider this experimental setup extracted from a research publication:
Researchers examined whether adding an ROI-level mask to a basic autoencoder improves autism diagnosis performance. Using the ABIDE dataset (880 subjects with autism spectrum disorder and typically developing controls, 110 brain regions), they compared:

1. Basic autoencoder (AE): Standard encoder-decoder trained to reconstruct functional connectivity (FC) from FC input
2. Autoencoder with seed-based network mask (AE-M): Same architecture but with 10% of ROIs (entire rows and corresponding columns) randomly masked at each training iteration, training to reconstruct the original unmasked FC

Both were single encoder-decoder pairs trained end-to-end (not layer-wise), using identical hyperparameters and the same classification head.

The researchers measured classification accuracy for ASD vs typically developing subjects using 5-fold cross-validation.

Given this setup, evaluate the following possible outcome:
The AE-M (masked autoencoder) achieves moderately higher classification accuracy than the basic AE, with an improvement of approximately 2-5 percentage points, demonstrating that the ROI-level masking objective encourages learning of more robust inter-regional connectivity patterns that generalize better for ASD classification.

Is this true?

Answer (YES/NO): NO